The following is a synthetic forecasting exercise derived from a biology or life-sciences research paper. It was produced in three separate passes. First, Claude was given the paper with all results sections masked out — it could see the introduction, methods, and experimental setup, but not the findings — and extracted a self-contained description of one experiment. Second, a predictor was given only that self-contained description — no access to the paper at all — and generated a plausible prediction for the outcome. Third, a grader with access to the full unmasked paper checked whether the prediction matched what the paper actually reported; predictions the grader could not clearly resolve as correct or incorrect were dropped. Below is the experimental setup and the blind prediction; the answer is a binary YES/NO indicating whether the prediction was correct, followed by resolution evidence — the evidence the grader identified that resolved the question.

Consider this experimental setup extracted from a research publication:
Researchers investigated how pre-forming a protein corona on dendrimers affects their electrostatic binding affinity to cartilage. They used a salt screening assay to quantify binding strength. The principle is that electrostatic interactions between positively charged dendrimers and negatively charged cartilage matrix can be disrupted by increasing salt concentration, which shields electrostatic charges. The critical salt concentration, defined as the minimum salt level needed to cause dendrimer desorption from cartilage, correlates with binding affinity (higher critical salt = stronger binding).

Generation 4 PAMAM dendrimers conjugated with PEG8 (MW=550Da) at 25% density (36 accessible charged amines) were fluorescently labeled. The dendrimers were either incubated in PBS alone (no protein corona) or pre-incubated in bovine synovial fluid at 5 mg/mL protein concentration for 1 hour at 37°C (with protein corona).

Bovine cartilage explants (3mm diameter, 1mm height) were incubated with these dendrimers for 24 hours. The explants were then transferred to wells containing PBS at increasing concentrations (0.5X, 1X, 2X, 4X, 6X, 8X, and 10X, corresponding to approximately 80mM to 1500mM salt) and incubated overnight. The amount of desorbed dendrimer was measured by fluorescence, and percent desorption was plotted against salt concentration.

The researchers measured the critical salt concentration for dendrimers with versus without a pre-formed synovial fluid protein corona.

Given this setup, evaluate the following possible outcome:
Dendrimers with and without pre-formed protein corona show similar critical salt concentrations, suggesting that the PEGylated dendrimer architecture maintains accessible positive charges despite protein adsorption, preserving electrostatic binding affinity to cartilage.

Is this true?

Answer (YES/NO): YES